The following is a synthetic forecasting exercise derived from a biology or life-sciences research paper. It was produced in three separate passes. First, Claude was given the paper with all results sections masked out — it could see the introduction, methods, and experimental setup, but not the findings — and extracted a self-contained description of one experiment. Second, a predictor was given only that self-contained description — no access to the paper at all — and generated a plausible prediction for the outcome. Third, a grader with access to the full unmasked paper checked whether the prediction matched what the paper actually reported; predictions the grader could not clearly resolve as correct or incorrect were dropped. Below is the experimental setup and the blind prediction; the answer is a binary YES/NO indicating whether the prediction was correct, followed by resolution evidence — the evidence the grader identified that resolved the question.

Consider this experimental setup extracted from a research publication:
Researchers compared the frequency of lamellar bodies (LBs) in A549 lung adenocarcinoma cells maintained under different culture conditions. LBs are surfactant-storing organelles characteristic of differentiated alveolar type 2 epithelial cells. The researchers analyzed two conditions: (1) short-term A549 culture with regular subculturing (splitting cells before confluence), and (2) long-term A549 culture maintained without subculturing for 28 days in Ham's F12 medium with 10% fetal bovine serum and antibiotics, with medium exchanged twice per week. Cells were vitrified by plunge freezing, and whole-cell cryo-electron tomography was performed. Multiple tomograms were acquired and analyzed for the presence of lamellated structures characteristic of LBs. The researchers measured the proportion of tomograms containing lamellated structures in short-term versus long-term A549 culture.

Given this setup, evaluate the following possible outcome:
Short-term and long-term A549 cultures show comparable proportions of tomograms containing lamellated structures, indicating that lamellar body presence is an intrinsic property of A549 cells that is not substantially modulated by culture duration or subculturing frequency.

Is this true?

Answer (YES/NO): NO